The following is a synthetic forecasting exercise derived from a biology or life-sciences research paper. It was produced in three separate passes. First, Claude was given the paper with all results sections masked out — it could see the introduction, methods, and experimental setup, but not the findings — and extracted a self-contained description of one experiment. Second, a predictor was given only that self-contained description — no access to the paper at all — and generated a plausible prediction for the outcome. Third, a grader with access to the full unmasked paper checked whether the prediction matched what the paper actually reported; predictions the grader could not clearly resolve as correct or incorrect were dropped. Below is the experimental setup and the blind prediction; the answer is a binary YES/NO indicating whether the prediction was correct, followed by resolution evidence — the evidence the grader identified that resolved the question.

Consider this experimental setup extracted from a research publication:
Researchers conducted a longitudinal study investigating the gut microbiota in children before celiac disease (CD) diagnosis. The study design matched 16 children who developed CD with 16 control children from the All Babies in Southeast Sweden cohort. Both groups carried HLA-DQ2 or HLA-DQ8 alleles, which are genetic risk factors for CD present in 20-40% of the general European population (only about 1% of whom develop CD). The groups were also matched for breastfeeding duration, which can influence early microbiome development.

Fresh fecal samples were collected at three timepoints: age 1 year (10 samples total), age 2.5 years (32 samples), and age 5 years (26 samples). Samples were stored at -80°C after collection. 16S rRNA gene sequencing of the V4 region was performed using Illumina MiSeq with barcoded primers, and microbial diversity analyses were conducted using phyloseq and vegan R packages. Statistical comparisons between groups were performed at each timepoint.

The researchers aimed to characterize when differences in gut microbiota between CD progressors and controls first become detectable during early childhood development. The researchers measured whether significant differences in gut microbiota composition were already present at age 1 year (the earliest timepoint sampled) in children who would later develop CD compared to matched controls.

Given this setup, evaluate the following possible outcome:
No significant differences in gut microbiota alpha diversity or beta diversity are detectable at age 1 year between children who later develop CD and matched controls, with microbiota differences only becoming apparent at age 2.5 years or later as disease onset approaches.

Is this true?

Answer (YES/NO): NO